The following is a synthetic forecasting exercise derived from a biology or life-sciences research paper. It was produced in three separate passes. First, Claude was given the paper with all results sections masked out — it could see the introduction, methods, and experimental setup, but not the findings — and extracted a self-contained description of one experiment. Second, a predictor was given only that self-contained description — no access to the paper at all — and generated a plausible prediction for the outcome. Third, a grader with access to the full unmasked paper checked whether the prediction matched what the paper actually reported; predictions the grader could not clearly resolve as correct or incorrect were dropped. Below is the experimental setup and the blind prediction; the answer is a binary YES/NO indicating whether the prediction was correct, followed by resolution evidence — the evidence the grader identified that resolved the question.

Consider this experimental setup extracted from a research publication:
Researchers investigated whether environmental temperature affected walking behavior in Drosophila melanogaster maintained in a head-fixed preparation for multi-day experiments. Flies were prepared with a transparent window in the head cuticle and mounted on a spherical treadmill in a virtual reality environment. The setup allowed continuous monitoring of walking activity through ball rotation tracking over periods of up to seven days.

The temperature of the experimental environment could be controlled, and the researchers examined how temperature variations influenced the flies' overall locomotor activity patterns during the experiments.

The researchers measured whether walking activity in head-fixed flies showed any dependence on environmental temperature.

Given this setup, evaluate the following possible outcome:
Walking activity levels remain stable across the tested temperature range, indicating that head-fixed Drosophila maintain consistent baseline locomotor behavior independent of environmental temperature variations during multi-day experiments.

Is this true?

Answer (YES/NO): NO